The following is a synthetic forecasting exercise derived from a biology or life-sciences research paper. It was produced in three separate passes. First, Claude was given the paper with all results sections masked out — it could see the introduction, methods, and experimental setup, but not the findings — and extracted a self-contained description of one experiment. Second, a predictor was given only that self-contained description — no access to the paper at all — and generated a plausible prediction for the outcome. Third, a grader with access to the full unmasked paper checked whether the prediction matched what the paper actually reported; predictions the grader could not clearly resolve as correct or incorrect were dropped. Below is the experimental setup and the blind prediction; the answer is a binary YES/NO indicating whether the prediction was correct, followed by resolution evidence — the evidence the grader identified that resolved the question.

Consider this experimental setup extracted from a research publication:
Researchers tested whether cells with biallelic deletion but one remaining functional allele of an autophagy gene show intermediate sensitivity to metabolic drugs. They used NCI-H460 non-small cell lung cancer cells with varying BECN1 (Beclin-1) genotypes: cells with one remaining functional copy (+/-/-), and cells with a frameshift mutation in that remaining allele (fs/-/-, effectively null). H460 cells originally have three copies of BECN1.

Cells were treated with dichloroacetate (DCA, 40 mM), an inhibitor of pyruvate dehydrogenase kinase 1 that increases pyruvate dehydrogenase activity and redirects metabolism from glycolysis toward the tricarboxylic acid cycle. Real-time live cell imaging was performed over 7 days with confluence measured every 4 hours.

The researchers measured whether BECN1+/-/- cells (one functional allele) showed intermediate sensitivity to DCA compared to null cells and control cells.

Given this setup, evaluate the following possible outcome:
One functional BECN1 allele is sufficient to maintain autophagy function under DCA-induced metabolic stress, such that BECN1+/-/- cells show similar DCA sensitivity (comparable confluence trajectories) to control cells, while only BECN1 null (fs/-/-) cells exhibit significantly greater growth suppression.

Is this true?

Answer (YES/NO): YES